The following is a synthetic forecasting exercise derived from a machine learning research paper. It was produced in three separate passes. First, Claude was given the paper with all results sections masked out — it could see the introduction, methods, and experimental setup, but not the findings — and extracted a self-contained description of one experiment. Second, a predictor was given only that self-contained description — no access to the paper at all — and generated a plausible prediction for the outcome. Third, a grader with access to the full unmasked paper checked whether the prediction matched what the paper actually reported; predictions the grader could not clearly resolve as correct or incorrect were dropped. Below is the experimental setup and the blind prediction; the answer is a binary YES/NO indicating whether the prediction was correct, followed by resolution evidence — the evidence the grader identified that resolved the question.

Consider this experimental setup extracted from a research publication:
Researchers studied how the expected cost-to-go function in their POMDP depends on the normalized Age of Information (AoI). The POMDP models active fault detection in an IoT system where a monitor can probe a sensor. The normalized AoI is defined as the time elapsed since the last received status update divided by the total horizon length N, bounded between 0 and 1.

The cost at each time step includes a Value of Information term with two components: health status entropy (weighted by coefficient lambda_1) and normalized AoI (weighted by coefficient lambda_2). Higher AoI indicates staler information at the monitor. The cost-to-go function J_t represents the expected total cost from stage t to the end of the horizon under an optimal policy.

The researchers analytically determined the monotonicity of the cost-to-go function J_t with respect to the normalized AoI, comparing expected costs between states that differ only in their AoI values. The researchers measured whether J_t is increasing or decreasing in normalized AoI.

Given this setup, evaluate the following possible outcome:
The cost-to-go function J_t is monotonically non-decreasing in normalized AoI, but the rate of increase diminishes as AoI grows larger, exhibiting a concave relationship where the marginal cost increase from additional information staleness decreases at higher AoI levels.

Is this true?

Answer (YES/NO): YES